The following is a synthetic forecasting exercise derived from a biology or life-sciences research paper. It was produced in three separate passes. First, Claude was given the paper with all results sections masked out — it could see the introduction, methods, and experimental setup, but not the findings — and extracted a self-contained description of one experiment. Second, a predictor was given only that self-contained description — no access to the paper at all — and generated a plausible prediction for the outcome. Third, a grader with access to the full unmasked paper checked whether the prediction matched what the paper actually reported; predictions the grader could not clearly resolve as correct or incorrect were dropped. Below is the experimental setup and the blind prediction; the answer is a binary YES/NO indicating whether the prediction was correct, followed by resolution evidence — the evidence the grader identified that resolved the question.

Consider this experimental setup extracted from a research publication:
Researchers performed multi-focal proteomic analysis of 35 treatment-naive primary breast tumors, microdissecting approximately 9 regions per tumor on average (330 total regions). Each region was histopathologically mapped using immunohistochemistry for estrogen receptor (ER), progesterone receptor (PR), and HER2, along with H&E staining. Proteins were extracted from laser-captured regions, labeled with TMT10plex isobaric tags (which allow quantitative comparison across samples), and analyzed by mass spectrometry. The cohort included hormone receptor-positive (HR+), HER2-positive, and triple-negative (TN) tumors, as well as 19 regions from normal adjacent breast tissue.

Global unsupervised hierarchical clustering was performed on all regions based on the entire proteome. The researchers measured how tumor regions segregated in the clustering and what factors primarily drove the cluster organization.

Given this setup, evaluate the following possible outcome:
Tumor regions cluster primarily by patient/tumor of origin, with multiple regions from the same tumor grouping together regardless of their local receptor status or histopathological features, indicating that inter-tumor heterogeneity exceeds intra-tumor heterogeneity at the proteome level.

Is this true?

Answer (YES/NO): NO